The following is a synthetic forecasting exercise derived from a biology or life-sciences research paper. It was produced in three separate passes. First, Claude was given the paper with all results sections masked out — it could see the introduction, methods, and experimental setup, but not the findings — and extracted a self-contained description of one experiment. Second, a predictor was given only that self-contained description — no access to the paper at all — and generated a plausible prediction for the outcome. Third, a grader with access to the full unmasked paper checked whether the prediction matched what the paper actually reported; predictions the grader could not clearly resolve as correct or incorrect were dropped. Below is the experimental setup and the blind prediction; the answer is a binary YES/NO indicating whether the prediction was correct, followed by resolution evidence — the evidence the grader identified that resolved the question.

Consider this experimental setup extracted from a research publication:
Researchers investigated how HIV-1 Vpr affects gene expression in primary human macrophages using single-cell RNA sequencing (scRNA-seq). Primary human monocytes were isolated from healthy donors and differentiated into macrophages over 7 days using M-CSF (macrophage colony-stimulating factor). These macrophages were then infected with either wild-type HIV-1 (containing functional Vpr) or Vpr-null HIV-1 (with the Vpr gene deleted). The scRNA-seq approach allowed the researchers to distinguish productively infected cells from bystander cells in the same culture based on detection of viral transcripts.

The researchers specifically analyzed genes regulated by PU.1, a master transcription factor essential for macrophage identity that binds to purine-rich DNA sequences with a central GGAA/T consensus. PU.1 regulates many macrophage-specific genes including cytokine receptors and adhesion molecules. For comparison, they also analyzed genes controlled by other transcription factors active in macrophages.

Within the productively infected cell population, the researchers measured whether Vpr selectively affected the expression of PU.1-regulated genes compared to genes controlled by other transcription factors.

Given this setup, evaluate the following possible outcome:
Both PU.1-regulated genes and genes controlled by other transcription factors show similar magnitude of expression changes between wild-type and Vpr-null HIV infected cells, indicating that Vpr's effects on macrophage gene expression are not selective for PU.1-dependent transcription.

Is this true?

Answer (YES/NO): NO